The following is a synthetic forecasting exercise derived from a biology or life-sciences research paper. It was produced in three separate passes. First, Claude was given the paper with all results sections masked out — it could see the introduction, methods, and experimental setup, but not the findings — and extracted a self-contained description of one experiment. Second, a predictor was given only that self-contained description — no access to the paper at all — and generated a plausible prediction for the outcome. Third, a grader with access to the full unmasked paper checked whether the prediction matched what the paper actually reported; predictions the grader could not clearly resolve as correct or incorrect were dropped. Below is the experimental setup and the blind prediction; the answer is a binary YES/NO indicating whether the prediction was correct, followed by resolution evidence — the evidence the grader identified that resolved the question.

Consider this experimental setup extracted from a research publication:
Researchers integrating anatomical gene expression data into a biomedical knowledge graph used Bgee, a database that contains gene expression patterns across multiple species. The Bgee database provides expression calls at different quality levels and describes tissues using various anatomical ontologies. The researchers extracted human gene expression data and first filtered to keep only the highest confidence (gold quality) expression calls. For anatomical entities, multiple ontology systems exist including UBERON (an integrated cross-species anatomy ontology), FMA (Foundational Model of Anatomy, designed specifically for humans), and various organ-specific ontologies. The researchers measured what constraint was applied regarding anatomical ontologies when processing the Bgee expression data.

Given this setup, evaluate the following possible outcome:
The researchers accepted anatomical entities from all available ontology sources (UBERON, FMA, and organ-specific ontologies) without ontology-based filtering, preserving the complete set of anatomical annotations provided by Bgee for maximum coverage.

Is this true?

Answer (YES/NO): NO